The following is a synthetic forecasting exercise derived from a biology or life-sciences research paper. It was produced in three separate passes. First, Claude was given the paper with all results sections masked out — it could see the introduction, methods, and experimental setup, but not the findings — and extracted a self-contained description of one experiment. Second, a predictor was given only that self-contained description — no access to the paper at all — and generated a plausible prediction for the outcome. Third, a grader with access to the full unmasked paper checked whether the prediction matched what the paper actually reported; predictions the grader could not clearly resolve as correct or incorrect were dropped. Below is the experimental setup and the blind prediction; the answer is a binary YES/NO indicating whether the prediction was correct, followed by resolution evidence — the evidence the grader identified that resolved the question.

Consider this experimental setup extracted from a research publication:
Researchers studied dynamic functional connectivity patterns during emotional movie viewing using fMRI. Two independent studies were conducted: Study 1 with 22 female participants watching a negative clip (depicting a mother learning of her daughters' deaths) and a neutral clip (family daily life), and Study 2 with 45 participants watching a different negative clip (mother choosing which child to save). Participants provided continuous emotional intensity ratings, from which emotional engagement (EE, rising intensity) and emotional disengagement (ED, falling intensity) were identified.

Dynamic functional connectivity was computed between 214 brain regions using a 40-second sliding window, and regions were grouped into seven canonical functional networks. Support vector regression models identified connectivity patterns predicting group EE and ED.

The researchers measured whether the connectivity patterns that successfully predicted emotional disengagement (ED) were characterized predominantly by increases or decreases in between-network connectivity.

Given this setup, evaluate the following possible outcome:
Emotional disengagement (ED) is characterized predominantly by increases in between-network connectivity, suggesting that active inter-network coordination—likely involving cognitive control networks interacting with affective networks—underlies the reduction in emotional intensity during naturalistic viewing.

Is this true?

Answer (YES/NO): YES